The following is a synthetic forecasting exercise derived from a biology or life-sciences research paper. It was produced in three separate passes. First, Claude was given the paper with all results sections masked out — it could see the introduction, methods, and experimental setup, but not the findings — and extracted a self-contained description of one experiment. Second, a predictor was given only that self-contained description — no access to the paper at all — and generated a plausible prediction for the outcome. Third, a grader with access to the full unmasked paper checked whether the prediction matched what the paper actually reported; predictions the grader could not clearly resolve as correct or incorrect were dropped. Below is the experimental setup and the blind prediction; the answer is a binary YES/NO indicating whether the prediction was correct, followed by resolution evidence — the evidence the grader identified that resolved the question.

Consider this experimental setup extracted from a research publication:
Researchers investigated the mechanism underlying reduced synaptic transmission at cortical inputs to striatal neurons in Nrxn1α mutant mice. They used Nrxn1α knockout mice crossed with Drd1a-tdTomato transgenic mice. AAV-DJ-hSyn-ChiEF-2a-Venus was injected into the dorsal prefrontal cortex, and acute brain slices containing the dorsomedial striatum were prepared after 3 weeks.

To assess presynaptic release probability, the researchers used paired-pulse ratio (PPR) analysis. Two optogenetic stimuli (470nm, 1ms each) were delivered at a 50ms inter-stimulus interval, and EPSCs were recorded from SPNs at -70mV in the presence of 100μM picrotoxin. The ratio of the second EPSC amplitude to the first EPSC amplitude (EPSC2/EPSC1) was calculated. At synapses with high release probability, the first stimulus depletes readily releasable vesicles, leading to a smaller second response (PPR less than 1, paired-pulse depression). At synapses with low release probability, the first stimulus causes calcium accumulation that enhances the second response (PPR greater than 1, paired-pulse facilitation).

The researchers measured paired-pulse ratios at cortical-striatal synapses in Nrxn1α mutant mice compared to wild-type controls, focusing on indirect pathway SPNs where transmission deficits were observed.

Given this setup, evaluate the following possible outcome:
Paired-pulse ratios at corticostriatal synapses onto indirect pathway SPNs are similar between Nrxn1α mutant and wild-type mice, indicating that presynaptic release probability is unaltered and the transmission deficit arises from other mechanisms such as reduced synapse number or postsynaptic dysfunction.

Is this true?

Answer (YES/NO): NO